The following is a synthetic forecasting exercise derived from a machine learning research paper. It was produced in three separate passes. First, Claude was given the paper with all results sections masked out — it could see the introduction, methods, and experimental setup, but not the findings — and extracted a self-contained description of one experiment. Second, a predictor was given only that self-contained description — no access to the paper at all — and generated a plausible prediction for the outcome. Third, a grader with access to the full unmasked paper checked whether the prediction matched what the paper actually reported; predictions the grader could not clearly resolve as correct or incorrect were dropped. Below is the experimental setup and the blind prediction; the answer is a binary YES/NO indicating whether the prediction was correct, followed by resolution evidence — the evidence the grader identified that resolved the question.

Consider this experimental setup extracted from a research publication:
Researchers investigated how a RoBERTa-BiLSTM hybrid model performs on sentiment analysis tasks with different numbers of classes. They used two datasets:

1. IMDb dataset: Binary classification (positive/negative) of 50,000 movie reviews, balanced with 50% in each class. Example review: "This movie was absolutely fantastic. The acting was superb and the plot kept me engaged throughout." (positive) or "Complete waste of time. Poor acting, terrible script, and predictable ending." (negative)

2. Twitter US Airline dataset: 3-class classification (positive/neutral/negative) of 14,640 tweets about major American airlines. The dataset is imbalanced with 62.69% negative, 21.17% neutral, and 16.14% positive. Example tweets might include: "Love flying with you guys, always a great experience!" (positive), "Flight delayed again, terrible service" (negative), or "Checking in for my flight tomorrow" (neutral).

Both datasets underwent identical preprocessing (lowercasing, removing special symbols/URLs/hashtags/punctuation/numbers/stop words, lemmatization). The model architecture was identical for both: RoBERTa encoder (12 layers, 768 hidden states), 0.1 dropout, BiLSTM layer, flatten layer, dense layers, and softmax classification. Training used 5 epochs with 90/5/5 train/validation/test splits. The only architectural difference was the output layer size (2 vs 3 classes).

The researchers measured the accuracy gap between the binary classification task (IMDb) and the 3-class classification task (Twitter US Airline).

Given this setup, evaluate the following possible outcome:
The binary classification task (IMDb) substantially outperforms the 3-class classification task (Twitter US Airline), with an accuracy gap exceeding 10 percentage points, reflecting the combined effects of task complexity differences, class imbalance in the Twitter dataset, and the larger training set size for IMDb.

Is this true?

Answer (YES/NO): YES